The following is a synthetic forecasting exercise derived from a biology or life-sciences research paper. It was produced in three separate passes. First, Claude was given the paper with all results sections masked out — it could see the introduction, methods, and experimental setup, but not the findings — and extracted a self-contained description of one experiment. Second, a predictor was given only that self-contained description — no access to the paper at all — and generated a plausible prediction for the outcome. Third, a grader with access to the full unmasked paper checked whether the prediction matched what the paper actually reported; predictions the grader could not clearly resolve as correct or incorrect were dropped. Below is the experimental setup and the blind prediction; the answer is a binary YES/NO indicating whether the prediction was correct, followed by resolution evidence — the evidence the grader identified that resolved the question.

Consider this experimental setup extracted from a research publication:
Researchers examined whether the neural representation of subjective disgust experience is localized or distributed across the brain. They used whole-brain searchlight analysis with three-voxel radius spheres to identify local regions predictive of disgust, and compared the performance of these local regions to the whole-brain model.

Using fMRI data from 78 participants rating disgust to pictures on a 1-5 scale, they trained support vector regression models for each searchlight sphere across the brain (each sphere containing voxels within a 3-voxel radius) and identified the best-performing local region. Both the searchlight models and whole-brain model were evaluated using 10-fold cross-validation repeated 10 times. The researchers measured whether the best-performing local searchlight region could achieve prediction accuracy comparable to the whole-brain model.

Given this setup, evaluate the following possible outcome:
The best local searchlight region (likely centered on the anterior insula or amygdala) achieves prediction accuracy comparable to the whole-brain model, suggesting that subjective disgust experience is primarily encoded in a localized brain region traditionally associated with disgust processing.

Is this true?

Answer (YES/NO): NO